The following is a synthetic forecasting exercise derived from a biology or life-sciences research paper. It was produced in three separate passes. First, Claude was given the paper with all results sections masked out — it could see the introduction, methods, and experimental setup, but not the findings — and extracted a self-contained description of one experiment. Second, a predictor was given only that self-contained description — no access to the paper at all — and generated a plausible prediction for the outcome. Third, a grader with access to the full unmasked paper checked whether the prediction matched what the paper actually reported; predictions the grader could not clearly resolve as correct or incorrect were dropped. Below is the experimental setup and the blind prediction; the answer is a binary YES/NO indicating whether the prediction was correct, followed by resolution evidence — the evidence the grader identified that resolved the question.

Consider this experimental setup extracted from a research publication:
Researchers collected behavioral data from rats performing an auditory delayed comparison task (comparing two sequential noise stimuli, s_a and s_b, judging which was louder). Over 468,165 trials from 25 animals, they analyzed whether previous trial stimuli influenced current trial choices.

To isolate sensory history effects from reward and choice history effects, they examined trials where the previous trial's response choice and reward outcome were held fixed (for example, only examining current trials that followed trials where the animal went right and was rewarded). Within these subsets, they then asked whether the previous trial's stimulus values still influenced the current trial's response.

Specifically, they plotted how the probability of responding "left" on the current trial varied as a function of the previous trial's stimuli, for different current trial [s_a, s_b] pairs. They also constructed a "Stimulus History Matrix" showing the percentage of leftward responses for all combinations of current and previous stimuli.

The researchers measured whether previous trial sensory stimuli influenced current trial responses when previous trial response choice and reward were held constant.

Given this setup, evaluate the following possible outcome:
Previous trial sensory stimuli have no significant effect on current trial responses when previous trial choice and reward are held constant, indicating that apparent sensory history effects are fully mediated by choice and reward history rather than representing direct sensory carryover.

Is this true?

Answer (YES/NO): NO